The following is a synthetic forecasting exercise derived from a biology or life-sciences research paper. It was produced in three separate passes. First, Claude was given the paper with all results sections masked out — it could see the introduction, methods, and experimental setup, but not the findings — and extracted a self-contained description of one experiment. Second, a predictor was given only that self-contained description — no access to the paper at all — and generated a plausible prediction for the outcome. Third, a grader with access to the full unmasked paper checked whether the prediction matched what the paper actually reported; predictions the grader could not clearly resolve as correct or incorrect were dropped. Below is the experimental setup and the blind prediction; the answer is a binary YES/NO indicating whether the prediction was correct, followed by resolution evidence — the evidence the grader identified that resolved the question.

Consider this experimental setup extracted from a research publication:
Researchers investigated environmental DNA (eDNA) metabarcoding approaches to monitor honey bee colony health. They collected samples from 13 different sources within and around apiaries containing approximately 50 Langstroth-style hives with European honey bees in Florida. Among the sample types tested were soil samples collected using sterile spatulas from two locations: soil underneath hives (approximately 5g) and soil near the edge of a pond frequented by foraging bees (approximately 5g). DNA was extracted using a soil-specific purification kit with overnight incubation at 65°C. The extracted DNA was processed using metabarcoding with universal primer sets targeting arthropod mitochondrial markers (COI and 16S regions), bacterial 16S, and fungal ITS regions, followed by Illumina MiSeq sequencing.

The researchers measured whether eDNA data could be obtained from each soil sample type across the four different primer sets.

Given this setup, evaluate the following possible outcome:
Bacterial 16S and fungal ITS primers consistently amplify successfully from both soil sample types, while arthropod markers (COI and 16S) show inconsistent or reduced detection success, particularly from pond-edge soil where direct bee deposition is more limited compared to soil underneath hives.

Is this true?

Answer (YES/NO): NO